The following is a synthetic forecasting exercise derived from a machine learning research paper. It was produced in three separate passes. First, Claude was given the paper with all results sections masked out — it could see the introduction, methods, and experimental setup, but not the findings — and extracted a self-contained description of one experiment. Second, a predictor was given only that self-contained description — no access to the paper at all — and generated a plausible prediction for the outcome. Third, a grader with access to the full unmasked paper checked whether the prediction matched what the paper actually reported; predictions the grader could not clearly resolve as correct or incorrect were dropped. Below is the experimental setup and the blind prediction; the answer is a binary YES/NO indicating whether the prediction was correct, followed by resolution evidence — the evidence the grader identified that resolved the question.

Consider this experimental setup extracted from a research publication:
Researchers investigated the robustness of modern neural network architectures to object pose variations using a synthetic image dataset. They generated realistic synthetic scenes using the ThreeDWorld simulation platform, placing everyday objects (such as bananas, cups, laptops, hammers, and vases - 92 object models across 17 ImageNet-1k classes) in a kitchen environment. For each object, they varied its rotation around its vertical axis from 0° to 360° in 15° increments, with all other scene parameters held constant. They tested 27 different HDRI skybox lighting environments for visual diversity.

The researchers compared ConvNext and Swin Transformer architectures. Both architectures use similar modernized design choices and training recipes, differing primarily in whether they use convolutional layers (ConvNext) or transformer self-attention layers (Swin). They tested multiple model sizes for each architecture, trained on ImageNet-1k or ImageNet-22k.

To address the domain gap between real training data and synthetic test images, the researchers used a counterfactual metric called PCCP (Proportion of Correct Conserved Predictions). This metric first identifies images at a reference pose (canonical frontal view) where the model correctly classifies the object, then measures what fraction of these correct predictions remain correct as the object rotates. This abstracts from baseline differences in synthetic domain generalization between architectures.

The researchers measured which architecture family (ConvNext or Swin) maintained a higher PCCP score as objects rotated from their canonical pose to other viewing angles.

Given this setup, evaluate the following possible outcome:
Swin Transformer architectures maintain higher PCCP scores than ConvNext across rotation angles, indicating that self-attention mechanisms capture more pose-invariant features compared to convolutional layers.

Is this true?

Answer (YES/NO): NO